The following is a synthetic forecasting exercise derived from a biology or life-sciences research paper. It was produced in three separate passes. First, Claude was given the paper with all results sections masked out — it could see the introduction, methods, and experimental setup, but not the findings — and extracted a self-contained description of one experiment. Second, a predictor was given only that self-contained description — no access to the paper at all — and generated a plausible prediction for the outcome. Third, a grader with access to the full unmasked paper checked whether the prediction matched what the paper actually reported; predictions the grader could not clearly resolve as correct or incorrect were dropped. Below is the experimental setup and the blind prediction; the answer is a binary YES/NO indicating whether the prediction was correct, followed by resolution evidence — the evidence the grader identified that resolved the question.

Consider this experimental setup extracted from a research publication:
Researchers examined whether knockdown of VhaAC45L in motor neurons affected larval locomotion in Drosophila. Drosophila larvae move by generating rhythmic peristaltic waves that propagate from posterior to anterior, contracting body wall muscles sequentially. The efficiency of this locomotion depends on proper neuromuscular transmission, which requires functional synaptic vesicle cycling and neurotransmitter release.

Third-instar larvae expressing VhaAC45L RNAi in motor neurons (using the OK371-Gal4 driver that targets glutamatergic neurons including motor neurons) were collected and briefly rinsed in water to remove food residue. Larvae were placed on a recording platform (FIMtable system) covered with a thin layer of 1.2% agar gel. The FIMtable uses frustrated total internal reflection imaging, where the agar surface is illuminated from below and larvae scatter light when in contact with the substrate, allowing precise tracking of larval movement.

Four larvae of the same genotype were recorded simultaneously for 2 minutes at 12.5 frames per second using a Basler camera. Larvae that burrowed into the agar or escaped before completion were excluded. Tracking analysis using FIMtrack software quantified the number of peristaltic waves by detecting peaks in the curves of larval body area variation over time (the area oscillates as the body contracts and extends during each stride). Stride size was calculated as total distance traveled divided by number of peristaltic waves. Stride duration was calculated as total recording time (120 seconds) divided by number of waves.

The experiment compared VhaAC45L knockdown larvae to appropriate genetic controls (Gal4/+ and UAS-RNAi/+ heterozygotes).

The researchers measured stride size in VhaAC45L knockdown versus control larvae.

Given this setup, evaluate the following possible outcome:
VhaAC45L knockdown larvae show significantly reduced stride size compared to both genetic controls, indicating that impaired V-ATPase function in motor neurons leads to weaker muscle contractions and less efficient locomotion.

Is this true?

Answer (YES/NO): NO